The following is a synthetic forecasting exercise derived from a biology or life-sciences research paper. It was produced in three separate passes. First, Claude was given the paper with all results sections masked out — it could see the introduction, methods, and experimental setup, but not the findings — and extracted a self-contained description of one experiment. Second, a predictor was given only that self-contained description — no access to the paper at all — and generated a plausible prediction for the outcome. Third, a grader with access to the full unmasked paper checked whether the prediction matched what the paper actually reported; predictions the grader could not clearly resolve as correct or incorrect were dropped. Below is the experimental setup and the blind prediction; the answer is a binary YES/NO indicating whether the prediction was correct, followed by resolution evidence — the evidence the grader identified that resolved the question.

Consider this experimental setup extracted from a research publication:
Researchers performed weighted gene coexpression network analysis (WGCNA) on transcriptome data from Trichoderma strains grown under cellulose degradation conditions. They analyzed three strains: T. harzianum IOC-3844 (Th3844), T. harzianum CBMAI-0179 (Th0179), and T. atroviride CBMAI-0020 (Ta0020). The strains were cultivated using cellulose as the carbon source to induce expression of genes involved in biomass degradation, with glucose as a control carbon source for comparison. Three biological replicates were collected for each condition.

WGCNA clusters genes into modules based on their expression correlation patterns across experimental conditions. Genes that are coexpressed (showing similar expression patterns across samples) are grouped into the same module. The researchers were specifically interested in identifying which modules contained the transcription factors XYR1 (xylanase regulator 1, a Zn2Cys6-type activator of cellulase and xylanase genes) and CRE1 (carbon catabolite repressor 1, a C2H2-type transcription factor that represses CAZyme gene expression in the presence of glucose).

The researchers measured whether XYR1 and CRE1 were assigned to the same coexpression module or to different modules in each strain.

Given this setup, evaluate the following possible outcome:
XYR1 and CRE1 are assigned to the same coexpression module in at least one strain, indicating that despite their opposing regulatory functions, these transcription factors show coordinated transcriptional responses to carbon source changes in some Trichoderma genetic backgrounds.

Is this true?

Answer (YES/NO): NO